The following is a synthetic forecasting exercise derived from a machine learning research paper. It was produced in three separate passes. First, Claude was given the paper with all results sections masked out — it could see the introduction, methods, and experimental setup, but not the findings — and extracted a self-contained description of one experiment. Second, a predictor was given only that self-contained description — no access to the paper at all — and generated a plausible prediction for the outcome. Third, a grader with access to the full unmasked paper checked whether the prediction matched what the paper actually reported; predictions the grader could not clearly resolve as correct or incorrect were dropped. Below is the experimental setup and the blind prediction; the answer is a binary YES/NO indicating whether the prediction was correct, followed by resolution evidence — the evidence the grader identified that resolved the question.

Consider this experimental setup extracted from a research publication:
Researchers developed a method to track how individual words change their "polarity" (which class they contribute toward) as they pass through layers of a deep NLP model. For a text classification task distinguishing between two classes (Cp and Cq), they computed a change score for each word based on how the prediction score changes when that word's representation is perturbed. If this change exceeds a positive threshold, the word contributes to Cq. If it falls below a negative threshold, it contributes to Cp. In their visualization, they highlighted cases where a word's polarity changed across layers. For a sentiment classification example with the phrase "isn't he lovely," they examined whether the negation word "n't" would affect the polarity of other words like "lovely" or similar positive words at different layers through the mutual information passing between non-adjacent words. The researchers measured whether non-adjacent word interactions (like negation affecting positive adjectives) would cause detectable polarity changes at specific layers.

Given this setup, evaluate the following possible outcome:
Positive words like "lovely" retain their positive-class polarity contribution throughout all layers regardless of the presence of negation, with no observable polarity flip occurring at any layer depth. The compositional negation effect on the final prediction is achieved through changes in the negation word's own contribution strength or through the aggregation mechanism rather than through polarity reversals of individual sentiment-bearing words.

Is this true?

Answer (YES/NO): NO